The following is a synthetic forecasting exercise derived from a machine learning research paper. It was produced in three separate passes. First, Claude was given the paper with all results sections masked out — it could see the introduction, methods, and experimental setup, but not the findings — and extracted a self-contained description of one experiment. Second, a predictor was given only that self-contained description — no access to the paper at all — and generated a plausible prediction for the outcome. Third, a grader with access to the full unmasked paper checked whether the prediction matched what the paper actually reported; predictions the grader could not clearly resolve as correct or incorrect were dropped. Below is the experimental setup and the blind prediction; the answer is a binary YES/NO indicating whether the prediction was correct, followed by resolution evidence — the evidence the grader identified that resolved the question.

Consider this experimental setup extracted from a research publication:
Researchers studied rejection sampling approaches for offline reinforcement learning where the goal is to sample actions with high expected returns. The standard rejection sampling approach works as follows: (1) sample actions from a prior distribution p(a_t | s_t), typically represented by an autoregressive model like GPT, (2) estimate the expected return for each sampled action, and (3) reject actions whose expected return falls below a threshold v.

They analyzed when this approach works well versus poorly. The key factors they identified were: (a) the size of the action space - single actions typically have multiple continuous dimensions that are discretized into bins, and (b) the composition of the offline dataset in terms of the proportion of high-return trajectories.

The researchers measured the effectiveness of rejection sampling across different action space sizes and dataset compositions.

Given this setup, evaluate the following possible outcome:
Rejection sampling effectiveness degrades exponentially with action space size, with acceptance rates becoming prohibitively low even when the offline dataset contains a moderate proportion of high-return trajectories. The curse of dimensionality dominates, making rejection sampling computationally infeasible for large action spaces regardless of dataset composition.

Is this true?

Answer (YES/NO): NO